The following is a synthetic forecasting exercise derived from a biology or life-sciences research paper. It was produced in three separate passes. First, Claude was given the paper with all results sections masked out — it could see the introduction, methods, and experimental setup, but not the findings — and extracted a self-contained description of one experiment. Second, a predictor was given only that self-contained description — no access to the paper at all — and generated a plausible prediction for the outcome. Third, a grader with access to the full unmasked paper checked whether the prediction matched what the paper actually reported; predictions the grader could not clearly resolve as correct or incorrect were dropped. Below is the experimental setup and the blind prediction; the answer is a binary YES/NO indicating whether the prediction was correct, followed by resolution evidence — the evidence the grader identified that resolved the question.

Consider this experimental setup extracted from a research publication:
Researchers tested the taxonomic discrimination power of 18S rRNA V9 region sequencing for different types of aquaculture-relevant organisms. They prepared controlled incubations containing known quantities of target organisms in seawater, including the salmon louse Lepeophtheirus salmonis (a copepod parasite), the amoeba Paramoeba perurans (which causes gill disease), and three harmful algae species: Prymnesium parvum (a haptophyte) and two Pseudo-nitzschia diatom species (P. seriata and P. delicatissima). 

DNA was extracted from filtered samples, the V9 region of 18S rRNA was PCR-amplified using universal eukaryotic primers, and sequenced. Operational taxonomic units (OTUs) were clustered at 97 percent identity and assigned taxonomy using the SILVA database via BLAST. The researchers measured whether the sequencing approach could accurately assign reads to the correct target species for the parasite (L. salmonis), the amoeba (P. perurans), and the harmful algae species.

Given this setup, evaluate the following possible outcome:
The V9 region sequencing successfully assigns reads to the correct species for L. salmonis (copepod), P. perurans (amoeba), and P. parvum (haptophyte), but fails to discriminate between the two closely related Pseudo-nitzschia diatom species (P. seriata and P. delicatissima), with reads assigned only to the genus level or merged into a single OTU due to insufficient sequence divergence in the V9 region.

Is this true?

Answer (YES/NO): NO